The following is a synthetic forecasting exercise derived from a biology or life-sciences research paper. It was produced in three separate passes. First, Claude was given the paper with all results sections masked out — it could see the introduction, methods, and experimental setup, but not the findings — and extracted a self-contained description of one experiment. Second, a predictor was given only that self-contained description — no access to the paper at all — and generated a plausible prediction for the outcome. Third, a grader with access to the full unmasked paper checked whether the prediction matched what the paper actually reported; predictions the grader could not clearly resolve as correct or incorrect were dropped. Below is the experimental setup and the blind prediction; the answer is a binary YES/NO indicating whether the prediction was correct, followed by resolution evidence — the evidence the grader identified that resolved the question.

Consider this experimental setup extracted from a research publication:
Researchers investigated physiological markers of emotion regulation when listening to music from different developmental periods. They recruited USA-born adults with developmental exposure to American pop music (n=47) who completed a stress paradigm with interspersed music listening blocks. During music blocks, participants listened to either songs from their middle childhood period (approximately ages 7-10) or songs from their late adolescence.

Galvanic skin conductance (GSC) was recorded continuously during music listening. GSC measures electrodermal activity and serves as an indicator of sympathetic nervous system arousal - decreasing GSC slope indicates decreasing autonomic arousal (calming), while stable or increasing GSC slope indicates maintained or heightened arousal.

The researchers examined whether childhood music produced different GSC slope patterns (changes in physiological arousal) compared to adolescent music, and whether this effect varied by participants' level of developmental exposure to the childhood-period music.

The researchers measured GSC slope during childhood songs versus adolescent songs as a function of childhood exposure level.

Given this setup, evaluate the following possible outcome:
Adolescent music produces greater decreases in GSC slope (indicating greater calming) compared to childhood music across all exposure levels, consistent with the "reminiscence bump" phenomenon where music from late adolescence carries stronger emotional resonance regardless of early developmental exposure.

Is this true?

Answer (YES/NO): NO